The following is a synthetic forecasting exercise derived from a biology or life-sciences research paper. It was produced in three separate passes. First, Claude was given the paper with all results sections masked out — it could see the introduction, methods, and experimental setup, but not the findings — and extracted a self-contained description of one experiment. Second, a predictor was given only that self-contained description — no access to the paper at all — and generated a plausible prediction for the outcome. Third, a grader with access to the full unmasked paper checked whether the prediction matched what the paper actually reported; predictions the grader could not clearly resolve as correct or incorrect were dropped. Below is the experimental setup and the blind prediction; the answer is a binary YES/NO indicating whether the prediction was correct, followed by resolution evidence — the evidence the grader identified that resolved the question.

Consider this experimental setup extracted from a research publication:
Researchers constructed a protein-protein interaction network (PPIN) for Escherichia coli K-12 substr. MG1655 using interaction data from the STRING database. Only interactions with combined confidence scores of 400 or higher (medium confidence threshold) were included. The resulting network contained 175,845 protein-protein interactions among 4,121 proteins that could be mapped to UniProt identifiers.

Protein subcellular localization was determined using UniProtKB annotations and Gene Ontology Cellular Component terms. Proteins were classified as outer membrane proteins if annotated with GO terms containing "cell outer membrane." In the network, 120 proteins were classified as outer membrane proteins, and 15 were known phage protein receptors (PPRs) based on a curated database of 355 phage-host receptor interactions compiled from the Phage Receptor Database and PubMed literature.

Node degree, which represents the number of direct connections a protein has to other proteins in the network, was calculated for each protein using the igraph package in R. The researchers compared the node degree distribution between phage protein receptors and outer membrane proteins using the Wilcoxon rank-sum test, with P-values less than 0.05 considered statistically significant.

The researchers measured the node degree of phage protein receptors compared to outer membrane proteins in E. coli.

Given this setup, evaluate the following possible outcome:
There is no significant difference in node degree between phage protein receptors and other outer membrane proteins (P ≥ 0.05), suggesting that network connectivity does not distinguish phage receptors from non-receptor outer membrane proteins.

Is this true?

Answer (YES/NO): NO